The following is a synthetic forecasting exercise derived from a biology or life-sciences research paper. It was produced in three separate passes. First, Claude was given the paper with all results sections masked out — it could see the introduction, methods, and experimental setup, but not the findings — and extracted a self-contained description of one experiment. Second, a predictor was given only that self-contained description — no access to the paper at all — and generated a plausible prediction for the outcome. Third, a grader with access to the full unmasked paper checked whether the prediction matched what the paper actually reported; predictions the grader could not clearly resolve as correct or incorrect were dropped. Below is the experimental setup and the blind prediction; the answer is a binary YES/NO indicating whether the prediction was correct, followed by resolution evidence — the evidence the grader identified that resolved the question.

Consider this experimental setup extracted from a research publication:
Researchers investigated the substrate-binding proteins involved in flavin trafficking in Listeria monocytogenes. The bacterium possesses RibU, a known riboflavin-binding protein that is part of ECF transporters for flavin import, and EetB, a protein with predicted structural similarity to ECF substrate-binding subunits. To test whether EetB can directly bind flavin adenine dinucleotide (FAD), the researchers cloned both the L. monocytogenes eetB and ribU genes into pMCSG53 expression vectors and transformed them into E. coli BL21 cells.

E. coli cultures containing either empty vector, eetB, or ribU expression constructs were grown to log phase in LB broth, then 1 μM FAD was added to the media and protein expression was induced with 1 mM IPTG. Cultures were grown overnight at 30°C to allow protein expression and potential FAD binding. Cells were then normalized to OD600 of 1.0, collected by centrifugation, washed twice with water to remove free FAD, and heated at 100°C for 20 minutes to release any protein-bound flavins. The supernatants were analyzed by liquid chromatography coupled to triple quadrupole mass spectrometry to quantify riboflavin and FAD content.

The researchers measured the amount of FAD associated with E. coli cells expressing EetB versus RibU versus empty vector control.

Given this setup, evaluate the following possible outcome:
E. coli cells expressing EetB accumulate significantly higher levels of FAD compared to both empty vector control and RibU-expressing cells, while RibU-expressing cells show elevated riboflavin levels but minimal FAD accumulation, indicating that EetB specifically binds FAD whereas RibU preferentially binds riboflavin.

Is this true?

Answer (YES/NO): NO